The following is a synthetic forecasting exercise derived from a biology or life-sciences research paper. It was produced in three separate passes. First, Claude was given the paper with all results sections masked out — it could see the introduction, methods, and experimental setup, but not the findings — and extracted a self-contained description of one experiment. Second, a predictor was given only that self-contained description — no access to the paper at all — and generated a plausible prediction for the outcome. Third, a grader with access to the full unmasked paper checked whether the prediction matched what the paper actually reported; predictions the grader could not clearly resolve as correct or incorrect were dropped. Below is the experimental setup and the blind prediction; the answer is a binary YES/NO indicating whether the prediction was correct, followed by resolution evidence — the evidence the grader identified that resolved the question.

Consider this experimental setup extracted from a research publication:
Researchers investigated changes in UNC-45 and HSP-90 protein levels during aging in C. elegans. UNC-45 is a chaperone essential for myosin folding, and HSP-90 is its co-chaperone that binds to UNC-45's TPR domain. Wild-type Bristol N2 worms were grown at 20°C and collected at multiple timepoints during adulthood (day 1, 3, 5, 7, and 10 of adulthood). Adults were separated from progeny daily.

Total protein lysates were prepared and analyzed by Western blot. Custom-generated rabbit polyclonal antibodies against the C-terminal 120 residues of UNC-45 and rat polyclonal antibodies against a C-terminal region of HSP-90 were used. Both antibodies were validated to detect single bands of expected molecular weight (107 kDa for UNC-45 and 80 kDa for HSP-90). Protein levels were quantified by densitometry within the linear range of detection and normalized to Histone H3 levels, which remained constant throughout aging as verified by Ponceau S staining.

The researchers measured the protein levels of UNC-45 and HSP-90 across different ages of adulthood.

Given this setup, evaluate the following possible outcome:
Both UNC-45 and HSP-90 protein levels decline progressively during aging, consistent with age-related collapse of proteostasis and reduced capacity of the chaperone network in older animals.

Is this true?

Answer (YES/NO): YES